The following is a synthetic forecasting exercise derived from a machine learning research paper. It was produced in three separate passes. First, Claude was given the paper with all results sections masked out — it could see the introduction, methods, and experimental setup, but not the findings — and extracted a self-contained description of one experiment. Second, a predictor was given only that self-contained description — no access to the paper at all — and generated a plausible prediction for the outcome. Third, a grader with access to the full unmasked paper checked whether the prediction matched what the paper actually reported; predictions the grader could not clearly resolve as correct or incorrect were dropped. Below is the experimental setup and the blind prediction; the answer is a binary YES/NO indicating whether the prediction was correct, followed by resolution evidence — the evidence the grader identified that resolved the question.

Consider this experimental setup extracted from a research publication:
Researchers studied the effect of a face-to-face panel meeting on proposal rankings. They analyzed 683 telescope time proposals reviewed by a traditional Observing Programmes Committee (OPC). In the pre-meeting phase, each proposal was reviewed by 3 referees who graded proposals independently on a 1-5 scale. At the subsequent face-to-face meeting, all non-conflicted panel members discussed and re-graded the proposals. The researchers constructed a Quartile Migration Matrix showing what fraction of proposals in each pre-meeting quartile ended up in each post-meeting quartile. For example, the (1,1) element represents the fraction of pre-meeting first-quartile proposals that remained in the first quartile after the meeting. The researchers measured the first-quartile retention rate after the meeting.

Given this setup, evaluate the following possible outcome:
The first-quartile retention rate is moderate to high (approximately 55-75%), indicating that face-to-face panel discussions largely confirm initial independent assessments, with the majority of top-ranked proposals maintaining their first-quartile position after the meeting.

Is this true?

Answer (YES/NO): YES